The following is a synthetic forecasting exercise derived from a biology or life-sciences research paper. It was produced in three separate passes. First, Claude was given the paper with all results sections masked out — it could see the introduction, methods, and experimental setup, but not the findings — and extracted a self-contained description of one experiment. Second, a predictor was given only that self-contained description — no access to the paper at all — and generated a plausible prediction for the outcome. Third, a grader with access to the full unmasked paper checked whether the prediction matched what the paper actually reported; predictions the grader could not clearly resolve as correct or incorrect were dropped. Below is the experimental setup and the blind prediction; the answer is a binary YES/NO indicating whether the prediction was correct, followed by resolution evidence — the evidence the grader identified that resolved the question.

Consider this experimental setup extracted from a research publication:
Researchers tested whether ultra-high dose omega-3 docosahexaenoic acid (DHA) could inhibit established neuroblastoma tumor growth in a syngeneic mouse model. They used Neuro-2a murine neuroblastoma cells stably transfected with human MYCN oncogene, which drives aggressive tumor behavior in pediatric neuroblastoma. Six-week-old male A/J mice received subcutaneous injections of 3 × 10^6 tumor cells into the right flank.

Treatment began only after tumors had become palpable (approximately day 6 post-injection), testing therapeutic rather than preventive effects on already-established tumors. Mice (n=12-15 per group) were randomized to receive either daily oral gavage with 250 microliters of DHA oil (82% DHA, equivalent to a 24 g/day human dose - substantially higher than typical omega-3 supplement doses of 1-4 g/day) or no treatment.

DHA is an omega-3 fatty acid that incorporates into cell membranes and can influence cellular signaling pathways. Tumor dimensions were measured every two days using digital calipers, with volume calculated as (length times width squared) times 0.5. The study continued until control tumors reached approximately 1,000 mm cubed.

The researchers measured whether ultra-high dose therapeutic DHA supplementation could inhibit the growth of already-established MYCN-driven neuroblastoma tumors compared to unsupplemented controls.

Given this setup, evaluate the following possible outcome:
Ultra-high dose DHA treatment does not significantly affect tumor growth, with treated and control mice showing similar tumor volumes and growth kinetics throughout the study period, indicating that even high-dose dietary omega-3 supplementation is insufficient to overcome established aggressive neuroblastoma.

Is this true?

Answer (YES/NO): NO